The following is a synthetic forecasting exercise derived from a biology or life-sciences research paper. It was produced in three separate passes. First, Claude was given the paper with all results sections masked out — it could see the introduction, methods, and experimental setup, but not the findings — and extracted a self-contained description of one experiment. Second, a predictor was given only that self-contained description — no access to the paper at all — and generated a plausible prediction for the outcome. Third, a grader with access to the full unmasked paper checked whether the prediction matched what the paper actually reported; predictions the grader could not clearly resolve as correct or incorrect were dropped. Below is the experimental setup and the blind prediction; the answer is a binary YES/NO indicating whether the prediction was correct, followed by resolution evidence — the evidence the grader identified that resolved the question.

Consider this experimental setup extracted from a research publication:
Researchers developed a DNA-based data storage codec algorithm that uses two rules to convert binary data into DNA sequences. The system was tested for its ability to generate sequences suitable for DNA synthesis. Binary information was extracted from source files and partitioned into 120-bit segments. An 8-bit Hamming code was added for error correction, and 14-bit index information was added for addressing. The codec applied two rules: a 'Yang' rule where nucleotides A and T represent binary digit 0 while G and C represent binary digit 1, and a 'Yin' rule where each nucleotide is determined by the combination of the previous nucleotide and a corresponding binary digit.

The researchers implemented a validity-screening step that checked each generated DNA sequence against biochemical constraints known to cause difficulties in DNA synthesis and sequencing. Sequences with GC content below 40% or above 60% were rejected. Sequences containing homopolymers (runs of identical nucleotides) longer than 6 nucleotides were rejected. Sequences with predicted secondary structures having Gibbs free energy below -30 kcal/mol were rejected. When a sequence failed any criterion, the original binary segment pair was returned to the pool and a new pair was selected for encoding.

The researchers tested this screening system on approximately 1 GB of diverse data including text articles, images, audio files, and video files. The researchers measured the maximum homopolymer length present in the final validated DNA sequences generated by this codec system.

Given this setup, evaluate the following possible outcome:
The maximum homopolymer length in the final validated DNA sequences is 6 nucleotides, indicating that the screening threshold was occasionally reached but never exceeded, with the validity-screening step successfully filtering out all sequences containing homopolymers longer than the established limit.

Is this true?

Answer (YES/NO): NO